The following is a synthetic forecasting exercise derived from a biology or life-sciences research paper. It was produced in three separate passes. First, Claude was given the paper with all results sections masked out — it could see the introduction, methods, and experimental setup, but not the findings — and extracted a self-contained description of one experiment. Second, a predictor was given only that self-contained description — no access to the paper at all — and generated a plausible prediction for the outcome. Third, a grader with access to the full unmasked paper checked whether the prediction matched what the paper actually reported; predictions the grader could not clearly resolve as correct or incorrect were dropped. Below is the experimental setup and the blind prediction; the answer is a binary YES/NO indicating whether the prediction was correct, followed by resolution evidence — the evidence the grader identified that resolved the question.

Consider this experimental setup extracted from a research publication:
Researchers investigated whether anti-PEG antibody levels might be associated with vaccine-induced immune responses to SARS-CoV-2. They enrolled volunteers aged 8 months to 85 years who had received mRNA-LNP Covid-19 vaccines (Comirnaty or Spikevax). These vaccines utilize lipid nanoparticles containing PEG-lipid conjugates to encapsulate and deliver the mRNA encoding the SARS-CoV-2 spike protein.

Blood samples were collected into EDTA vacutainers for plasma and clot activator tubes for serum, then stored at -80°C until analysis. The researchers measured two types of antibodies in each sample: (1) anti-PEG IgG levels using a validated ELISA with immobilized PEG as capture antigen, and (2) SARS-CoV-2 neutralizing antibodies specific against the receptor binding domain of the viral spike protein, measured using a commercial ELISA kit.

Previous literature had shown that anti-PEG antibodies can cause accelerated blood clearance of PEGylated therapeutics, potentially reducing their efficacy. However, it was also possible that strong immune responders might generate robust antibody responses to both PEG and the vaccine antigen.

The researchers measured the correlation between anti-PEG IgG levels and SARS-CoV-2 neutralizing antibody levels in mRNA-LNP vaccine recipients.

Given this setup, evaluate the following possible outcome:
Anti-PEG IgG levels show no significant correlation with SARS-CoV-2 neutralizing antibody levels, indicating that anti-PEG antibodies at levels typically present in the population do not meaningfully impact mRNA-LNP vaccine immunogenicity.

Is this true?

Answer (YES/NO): NO